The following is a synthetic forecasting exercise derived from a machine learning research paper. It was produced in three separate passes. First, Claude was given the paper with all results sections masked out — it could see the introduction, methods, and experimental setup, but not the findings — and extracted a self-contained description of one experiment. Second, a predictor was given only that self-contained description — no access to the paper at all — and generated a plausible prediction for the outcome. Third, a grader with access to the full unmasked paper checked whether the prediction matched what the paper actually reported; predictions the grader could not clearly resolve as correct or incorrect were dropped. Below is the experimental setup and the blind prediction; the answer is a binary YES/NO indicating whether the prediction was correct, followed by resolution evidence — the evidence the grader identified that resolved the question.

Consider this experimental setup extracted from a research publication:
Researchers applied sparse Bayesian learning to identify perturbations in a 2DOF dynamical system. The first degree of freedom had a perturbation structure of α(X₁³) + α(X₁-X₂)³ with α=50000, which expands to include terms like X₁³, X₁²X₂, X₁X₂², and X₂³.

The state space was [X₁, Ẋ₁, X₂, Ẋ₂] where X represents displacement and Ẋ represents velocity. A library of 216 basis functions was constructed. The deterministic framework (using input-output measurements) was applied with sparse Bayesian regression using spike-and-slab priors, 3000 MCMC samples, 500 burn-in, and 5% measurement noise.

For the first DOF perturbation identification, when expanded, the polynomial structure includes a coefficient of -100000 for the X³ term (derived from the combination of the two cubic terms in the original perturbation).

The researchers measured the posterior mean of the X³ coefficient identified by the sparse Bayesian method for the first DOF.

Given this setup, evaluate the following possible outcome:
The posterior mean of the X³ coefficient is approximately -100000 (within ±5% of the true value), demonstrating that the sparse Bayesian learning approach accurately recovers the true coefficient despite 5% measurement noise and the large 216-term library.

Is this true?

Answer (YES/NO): YES